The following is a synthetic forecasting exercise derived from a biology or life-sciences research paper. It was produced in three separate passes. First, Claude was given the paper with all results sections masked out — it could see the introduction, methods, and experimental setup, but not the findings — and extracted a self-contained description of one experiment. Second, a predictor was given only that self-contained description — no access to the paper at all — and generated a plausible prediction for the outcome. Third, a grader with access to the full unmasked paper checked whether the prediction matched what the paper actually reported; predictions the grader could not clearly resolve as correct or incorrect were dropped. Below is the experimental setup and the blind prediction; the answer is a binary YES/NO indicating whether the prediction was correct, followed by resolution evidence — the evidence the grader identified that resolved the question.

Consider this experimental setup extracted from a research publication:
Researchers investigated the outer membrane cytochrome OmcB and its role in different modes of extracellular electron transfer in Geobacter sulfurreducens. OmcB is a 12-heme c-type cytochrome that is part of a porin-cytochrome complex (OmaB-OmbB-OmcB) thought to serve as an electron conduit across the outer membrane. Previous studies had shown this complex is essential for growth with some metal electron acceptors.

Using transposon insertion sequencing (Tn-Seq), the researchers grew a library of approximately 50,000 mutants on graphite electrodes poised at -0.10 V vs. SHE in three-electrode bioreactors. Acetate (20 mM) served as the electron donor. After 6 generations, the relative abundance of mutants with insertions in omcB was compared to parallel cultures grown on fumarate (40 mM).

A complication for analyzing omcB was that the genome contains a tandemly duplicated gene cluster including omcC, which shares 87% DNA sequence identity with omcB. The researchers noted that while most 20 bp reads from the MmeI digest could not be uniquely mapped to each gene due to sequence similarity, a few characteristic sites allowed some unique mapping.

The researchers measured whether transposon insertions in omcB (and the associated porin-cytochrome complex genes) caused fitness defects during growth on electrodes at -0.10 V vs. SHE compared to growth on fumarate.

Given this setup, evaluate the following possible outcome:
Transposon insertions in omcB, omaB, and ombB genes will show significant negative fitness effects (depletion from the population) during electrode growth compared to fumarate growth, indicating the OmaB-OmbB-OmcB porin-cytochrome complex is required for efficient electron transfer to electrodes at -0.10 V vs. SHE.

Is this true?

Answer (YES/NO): NO